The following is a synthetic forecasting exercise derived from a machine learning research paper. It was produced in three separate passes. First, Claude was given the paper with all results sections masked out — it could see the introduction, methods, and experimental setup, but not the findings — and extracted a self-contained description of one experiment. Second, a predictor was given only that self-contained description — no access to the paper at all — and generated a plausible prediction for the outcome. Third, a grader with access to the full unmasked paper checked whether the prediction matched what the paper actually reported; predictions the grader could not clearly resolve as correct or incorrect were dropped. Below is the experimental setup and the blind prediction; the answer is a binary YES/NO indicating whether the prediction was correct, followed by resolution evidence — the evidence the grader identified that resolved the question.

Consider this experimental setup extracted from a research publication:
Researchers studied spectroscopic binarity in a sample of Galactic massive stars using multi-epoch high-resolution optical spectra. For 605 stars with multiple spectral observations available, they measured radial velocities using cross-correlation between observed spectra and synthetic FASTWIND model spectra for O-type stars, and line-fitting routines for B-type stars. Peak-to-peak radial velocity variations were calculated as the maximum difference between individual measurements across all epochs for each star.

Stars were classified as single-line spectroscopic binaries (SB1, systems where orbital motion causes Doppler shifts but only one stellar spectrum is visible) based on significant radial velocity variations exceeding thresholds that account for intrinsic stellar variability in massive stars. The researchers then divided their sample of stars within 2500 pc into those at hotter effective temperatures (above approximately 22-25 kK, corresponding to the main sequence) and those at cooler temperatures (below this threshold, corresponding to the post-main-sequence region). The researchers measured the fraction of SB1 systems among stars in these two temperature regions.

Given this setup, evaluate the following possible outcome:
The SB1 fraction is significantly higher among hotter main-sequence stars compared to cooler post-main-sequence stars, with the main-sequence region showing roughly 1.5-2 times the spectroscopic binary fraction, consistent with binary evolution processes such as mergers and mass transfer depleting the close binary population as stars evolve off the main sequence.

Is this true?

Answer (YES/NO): NO